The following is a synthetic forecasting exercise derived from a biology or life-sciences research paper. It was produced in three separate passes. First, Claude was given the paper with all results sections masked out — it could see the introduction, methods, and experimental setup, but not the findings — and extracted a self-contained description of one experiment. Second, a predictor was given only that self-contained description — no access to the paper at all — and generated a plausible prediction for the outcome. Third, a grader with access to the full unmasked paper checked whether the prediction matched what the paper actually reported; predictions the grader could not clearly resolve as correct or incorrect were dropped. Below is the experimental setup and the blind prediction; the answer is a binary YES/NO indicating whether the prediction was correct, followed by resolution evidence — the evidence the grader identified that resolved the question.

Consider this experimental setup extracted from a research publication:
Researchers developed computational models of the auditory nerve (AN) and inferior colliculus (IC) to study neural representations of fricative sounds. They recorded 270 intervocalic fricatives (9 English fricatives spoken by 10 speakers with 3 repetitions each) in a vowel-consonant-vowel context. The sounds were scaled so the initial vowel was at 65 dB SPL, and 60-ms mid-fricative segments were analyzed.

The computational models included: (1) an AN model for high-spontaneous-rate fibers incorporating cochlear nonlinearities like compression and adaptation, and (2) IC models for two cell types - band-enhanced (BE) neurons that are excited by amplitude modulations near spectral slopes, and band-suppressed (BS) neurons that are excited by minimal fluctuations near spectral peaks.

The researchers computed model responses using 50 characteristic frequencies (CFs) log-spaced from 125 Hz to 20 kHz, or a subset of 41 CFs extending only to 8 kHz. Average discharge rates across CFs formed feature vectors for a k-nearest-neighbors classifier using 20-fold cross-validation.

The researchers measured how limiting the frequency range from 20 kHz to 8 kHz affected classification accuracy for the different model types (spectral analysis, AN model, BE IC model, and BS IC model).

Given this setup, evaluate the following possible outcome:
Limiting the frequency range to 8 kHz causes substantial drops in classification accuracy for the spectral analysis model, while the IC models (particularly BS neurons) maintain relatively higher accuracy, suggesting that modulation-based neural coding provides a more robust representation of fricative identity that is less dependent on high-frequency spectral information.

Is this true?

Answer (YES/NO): NO